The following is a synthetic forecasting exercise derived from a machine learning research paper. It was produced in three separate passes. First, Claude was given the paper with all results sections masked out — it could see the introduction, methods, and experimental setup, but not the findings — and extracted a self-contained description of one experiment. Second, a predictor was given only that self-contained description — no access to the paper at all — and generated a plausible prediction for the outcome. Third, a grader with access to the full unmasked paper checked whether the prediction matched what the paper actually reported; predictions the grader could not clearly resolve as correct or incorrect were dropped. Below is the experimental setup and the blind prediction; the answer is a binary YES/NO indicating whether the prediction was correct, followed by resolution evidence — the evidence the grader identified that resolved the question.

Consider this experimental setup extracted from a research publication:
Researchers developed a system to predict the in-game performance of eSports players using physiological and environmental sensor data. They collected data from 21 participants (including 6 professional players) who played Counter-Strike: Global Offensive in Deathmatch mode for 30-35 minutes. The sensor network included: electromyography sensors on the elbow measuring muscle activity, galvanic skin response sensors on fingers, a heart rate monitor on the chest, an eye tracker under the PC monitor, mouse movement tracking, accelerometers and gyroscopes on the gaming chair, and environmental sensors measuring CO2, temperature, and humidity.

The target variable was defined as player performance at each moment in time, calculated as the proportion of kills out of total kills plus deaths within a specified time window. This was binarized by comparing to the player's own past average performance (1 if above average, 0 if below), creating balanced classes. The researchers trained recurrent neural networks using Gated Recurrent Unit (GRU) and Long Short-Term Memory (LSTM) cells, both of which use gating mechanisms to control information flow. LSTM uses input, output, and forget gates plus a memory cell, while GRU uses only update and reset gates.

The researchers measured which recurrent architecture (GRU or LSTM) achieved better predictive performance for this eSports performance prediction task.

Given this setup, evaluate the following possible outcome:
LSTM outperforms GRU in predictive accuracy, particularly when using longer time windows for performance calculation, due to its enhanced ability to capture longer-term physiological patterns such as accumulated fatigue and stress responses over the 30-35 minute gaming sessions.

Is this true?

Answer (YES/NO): NO